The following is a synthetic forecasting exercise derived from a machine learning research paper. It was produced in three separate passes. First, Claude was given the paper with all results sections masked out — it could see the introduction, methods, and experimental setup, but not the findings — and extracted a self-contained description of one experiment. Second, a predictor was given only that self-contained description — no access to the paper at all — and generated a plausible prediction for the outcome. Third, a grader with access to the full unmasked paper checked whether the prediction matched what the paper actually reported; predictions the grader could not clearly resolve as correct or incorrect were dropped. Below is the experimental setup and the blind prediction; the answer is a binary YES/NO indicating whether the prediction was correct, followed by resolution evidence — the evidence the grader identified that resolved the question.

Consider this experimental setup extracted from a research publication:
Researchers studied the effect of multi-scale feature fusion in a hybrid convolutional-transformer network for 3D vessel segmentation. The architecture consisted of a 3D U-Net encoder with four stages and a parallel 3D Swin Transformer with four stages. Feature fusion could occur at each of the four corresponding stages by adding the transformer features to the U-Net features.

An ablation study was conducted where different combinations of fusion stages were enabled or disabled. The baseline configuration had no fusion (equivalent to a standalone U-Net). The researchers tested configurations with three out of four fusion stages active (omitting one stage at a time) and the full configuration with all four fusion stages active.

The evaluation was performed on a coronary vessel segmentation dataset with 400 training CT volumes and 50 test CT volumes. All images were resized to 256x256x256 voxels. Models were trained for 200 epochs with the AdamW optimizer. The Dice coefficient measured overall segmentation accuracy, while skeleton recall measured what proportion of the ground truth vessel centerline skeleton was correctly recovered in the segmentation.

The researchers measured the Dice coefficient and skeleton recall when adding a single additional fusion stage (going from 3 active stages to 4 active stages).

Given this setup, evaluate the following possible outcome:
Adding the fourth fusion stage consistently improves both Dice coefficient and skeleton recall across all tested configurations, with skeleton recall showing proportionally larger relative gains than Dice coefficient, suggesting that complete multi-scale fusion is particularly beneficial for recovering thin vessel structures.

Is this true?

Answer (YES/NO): NO